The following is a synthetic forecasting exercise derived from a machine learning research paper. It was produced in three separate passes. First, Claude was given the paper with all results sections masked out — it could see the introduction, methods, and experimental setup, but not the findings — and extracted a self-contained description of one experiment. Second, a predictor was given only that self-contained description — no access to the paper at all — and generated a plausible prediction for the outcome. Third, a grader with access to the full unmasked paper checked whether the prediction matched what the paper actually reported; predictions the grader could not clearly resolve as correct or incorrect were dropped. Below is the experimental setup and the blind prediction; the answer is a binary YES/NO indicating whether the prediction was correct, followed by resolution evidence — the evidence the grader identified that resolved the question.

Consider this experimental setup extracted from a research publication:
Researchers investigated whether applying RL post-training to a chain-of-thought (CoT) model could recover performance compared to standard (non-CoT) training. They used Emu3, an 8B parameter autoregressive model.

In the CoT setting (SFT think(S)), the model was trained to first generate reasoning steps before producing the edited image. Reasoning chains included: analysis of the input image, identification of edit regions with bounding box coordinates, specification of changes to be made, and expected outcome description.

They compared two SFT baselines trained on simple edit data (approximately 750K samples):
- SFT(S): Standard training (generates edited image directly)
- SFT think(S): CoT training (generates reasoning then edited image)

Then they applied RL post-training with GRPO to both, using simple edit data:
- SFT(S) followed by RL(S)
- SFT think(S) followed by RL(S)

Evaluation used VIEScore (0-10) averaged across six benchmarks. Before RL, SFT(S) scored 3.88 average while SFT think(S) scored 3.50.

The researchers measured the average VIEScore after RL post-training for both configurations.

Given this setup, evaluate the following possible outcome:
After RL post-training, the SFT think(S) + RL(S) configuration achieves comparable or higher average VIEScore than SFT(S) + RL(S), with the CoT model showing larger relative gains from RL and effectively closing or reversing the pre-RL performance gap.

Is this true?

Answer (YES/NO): NO